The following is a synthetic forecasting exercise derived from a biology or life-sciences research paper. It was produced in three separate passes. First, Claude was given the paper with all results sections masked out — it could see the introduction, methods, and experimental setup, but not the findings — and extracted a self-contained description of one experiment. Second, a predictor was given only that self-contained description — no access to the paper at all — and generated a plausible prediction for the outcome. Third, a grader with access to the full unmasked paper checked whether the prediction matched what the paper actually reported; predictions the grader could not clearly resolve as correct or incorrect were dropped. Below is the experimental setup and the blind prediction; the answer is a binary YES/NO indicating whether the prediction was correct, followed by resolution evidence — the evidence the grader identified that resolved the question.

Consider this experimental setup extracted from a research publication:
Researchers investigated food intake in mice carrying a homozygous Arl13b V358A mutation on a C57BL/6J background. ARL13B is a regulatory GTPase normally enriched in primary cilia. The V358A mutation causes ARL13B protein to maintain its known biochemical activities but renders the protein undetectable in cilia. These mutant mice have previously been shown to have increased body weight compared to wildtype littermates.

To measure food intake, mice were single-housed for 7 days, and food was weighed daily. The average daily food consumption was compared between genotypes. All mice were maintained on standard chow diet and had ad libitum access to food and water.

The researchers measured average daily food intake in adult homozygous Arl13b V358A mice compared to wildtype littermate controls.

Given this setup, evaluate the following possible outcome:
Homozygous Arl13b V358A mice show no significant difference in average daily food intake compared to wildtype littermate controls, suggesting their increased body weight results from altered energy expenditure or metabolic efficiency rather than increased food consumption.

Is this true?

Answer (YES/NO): NO